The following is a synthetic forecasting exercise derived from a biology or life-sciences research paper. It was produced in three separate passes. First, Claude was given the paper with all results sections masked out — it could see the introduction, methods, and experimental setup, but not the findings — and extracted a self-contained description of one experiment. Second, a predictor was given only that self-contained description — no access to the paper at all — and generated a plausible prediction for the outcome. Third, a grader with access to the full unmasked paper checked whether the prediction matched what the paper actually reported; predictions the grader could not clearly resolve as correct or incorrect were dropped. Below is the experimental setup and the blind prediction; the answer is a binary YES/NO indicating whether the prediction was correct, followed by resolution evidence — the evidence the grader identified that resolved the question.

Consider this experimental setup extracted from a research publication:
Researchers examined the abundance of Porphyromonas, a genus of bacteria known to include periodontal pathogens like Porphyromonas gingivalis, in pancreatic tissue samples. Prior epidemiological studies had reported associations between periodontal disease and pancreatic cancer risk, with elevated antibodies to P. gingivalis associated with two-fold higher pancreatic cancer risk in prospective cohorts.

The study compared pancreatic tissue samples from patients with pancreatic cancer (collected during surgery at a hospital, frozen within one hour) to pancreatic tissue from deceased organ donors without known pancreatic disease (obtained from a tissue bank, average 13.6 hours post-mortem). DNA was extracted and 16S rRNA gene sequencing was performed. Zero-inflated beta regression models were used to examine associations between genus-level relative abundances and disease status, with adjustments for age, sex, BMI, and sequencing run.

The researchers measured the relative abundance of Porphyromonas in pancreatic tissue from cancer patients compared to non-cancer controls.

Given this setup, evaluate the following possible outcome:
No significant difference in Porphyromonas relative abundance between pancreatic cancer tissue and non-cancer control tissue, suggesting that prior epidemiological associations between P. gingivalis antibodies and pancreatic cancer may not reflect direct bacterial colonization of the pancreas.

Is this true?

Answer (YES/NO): NO